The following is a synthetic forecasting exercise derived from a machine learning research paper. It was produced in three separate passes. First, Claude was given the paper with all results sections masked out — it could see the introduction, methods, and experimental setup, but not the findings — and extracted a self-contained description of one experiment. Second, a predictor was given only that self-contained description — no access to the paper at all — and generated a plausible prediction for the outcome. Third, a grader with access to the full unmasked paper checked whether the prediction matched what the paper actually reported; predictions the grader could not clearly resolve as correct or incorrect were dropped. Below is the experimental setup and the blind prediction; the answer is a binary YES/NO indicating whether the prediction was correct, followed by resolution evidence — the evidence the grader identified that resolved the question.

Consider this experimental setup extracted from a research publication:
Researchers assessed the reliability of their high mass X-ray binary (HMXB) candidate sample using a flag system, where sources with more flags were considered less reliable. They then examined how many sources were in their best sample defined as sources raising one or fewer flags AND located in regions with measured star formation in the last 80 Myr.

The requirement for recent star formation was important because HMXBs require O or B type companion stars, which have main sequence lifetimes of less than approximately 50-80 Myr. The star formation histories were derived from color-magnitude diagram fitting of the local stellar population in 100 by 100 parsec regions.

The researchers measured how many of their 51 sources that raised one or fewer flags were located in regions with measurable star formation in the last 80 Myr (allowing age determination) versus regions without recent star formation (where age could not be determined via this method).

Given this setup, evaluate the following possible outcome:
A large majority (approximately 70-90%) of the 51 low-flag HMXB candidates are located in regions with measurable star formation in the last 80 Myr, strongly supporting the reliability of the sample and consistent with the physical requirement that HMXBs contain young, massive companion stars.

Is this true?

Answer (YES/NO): NO